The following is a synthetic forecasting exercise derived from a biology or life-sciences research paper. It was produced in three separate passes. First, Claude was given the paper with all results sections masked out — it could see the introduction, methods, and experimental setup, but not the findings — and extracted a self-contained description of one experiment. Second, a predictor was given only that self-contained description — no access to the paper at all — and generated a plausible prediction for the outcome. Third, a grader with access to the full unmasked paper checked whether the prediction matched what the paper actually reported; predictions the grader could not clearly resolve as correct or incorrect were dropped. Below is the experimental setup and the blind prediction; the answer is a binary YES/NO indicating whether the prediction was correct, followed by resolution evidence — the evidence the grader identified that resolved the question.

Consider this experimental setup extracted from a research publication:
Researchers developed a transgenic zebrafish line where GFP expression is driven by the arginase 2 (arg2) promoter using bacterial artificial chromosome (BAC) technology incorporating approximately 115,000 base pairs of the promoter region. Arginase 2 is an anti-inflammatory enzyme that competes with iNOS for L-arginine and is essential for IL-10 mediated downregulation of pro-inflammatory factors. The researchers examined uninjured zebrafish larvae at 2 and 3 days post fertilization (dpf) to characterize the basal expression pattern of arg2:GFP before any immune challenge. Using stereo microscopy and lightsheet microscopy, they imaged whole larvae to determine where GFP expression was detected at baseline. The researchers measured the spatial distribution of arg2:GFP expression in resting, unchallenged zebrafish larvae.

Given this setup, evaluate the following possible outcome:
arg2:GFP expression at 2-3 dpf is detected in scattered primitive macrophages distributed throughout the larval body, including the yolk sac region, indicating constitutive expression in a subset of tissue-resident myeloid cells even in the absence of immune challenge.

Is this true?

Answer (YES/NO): NO